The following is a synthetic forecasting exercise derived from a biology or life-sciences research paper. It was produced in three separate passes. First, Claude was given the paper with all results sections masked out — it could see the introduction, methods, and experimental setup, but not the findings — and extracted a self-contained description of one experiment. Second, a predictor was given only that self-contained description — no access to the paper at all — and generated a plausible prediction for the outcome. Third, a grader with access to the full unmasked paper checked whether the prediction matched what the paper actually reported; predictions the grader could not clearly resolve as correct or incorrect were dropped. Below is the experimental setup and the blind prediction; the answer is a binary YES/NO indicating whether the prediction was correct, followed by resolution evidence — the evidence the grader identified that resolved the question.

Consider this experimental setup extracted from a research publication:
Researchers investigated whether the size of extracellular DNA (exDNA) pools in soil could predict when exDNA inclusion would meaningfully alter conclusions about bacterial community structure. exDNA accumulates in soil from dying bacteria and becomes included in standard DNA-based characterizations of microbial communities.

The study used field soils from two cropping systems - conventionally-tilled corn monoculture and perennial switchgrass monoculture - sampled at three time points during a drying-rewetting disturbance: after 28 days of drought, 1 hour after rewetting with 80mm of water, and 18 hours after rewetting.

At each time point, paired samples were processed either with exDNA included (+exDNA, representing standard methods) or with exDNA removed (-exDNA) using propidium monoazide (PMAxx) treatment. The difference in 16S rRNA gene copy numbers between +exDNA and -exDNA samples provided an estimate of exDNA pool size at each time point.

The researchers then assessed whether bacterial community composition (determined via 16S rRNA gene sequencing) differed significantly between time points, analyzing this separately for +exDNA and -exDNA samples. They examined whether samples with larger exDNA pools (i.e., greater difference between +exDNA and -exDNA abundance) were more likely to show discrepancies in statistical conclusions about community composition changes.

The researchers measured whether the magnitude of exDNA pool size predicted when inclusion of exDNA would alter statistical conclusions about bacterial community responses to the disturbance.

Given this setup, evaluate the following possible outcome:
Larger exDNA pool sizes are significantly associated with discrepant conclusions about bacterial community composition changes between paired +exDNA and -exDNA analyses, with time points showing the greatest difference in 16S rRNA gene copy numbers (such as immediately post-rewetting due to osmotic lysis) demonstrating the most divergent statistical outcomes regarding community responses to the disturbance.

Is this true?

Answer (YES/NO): NO